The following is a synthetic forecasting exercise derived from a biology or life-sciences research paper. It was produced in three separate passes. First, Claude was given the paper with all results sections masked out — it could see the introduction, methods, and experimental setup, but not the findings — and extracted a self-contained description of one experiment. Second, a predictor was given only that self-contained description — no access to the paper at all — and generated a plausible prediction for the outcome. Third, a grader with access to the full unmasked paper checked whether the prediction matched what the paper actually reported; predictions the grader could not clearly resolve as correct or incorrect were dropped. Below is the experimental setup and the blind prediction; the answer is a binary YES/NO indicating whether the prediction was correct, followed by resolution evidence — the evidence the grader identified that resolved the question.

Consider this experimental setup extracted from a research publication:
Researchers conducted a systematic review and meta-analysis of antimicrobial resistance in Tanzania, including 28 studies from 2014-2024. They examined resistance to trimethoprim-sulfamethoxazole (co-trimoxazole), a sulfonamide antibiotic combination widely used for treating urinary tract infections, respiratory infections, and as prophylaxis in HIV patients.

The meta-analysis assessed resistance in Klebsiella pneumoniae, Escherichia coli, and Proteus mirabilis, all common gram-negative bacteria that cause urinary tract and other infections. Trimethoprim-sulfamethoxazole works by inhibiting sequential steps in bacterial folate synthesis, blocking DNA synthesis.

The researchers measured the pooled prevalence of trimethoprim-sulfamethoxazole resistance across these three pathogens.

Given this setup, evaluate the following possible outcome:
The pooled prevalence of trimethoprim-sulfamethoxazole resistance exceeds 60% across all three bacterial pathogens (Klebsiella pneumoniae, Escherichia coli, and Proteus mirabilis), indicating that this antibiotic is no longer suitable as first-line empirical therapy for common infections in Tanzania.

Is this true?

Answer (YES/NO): YES